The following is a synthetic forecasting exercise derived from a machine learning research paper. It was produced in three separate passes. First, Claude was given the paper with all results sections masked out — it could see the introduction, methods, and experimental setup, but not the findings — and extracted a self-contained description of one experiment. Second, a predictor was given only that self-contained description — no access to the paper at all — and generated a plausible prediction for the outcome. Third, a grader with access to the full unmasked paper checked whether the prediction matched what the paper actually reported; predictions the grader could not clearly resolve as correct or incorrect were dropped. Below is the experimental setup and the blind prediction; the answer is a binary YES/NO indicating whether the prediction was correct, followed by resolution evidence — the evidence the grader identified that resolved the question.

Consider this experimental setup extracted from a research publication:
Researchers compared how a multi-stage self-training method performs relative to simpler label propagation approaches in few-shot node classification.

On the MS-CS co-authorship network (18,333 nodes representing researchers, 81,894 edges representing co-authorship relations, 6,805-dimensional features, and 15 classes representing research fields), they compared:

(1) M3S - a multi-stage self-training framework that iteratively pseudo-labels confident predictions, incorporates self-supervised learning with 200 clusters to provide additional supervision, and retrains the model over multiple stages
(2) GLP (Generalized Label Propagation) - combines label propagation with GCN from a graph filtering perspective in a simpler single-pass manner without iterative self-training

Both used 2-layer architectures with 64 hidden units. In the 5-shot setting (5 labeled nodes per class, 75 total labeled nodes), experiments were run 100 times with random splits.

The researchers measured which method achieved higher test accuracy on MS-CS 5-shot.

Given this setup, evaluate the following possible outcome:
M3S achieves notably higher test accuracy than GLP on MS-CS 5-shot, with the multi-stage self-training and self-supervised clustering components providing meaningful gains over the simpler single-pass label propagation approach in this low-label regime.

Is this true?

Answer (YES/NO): NO